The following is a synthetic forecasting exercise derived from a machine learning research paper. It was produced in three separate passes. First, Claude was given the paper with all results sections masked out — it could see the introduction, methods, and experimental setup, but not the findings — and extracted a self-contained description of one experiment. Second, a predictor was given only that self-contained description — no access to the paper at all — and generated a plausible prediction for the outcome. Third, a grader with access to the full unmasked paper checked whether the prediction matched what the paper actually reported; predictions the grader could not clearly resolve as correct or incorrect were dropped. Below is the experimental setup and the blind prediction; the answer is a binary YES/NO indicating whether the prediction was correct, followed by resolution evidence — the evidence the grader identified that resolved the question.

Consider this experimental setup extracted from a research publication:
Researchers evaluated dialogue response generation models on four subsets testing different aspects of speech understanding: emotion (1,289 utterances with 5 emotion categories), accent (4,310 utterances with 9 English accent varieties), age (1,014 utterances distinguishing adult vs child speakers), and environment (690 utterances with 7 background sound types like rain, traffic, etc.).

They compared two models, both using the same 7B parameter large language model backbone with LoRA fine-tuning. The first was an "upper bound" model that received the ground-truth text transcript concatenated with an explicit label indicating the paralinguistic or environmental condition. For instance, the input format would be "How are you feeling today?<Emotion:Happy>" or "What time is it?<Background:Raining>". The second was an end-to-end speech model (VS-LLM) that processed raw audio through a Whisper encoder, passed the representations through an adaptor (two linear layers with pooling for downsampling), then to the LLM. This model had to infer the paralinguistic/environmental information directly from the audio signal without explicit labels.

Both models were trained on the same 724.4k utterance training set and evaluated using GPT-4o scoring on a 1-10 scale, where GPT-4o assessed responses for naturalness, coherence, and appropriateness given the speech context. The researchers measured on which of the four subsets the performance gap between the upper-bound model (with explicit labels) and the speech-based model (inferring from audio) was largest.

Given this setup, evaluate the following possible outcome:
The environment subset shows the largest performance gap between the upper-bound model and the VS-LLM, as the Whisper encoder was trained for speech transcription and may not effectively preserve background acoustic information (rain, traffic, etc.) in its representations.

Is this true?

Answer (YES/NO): YES